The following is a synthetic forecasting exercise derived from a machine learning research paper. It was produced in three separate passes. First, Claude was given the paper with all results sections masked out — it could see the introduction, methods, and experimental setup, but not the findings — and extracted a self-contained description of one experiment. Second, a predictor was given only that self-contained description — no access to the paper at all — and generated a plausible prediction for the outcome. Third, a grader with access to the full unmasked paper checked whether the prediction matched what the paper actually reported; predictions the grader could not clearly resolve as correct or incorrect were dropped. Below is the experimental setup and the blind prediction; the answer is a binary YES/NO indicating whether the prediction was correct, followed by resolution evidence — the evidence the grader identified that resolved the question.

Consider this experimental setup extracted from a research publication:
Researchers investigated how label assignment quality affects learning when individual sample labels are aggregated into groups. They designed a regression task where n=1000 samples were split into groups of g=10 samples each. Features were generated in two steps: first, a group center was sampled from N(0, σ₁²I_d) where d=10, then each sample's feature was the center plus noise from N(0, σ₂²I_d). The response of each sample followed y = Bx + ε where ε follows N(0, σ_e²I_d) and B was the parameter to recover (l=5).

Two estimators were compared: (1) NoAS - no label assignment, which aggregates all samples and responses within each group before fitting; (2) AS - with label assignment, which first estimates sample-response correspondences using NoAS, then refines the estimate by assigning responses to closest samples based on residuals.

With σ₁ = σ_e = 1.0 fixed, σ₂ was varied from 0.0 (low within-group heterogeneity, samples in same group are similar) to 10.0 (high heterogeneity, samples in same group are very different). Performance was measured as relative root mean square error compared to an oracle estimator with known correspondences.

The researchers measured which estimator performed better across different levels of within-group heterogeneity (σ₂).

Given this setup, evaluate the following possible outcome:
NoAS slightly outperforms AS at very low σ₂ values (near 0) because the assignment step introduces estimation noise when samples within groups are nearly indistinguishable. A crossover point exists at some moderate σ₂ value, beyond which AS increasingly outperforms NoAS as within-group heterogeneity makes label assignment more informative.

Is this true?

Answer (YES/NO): YES